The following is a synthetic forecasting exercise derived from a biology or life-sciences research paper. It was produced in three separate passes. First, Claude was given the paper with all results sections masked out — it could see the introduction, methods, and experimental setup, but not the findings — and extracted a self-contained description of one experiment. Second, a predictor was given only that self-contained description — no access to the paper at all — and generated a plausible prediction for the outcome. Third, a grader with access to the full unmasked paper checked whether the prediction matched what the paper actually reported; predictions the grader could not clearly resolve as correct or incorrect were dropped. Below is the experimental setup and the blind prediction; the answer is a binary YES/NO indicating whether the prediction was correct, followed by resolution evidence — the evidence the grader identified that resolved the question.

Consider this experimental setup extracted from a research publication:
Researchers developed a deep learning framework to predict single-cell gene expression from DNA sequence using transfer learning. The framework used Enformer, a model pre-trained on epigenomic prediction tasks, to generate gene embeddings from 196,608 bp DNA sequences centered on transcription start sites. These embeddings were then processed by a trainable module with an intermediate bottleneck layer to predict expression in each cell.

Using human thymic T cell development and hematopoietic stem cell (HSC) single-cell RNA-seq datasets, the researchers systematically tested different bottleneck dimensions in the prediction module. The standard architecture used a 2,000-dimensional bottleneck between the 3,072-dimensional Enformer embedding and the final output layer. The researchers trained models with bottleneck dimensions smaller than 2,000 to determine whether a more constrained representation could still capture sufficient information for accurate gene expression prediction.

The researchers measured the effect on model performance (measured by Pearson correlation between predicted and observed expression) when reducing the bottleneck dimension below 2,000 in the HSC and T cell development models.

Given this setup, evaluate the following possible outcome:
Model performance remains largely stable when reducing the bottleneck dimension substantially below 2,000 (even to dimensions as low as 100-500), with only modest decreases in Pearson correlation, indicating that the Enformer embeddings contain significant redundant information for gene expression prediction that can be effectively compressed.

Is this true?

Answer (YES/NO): NO